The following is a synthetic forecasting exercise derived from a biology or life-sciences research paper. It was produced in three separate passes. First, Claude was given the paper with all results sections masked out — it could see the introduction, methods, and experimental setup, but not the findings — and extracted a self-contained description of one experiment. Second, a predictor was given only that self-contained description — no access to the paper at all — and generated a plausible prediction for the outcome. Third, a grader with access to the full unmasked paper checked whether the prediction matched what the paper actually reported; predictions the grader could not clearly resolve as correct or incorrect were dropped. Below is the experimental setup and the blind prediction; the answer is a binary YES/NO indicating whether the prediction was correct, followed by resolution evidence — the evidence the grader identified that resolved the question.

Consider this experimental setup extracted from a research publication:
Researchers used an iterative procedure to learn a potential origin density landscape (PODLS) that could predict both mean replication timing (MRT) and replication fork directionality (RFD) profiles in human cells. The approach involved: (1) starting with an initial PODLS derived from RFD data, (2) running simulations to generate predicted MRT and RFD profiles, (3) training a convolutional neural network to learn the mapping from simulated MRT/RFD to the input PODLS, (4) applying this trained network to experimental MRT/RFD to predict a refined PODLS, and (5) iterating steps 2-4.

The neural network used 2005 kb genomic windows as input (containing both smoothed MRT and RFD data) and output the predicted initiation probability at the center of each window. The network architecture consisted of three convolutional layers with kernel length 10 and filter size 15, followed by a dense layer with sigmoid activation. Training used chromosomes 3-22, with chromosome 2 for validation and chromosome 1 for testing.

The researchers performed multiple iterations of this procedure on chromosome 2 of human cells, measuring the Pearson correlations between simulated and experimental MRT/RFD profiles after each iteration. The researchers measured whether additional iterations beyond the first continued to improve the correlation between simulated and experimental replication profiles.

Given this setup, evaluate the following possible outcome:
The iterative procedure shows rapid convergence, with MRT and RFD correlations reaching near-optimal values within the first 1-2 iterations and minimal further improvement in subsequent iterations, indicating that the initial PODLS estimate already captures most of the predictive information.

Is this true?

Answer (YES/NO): NO